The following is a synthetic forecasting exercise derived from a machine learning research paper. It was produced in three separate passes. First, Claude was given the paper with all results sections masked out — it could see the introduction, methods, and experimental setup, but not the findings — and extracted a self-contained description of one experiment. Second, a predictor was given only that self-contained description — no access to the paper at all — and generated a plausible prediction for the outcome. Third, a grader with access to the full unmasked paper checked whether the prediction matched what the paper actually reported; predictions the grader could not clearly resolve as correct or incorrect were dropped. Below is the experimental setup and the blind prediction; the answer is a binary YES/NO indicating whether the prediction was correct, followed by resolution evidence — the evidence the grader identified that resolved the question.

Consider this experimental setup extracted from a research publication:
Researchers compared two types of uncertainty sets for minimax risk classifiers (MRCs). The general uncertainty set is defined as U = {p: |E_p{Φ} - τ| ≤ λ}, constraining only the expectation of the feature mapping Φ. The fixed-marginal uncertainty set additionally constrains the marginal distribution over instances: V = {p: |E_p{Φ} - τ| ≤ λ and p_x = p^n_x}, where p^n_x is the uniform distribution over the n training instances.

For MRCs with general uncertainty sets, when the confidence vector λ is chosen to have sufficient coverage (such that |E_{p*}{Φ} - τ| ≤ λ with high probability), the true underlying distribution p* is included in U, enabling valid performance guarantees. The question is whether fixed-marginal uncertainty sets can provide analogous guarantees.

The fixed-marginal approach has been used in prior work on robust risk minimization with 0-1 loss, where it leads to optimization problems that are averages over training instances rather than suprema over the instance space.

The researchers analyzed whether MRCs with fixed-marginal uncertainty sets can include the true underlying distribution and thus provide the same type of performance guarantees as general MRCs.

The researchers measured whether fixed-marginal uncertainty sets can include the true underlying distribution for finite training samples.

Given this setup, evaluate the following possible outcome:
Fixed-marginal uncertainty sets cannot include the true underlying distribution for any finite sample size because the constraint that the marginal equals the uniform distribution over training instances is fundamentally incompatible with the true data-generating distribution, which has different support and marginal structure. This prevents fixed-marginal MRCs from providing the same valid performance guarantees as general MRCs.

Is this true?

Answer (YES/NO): YES